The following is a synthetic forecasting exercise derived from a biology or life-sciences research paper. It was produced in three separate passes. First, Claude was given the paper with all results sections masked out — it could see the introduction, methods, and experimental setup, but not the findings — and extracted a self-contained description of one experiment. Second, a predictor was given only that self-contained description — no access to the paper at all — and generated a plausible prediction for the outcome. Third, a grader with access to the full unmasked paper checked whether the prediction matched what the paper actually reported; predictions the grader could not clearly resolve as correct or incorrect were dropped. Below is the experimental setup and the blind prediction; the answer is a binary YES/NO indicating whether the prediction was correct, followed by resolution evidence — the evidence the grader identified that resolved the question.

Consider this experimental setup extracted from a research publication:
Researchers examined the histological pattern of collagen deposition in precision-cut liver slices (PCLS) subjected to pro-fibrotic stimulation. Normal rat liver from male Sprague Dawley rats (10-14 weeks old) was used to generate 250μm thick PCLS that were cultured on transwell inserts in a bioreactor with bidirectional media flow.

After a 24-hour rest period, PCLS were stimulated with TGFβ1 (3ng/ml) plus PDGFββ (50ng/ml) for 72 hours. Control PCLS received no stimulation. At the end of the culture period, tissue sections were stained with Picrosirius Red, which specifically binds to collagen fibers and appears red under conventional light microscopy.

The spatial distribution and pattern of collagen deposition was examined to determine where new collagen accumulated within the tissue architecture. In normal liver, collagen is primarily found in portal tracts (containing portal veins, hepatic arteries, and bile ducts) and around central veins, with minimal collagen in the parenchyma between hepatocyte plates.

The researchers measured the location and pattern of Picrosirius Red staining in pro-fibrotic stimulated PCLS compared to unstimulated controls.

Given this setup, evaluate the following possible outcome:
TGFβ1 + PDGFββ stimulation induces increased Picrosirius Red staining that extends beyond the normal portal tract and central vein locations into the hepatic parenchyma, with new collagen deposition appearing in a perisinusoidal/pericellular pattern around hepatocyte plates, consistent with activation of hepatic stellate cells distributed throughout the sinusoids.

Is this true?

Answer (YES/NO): YES